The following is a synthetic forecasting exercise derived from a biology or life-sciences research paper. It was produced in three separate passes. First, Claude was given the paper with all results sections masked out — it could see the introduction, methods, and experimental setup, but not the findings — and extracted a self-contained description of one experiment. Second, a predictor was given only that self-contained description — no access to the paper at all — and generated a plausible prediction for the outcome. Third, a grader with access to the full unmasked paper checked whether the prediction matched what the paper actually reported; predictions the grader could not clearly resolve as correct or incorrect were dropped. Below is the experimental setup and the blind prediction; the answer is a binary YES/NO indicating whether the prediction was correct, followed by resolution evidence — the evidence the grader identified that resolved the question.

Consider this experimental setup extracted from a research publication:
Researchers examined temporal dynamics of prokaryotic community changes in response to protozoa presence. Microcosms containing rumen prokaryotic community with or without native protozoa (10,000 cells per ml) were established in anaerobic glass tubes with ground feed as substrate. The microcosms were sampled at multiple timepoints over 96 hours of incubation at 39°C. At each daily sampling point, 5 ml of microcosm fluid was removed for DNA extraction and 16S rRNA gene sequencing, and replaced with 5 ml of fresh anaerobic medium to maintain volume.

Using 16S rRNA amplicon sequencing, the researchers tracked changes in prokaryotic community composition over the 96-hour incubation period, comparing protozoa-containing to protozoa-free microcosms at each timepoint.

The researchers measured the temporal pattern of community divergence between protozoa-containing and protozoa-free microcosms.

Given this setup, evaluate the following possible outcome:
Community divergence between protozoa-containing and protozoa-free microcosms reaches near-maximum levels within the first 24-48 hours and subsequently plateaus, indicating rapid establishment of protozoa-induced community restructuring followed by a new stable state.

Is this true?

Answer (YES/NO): YES